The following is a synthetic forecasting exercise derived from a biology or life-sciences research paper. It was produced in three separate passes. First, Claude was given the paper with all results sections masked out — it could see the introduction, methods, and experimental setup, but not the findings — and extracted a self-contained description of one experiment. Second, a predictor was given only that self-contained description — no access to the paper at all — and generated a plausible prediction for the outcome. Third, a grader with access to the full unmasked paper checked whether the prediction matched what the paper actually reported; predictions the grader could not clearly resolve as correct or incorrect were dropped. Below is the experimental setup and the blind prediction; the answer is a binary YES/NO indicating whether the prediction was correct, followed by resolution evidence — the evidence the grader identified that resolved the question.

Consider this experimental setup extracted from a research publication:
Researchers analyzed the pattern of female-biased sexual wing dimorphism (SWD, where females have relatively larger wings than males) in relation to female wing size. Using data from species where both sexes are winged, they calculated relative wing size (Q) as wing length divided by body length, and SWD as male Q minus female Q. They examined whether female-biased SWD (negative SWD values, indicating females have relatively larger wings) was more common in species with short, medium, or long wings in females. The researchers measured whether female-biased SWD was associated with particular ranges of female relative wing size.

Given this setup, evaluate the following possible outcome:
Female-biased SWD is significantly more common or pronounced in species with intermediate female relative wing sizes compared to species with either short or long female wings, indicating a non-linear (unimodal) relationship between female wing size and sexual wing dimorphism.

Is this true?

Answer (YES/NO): NO